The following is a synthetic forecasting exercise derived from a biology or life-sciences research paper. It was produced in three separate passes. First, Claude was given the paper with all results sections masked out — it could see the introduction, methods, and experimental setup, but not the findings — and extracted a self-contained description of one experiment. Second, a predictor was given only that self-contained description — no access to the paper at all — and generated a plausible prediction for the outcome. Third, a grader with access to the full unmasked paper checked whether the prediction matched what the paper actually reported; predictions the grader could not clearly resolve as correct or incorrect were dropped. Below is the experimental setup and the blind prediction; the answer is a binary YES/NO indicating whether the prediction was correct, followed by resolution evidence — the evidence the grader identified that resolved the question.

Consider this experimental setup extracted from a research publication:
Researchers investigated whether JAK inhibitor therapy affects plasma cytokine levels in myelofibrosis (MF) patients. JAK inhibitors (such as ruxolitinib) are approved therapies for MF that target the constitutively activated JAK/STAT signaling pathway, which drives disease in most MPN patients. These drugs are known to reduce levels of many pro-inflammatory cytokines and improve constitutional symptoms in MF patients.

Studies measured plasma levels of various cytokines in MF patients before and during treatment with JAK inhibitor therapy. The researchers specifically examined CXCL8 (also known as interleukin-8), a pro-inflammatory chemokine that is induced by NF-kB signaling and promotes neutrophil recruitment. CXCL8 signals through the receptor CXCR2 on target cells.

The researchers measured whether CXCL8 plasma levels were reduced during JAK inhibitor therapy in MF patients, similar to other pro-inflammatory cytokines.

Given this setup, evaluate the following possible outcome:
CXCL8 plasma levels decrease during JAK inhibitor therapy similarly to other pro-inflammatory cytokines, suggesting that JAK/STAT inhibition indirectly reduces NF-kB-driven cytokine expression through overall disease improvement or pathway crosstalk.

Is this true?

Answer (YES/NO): NO